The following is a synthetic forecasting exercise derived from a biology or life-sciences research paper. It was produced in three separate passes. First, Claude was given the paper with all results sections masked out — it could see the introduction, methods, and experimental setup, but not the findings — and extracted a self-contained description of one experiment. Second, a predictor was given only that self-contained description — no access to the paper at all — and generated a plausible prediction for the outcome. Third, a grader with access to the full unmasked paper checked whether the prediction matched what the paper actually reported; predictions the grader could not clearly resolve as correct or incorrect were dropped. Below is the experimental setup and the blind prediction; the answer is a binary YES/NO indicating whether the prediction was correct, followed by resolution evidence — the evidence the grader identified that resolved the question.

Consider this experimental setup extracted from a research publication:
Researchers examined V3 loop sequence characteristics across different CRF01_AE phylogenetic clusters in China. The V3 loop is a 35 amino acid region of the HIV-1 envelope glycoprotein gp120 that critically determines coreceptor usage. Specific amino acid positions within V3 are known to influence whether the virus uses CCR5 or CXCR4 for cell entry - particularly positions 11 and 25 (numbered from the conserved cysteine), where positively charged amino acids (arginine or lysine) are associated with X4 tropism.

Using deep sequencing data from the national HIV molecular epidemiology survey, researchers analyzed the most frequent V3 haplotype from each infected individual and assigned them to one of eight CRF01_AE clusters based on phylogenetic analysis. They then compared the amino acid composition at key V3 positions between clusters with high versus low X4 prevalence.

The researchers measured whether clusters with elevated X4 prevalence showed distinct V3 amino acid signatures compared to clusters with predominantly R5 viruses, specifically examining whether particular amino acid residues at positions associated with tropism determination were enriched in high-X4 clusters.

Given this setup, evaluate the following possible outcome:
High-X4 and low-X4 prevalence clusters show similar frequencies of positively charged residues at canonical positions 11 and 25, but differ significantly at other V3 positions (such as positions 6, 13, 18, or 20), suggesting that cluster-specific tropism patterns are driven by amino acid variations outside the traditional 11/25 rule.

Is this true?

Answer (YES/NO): YES